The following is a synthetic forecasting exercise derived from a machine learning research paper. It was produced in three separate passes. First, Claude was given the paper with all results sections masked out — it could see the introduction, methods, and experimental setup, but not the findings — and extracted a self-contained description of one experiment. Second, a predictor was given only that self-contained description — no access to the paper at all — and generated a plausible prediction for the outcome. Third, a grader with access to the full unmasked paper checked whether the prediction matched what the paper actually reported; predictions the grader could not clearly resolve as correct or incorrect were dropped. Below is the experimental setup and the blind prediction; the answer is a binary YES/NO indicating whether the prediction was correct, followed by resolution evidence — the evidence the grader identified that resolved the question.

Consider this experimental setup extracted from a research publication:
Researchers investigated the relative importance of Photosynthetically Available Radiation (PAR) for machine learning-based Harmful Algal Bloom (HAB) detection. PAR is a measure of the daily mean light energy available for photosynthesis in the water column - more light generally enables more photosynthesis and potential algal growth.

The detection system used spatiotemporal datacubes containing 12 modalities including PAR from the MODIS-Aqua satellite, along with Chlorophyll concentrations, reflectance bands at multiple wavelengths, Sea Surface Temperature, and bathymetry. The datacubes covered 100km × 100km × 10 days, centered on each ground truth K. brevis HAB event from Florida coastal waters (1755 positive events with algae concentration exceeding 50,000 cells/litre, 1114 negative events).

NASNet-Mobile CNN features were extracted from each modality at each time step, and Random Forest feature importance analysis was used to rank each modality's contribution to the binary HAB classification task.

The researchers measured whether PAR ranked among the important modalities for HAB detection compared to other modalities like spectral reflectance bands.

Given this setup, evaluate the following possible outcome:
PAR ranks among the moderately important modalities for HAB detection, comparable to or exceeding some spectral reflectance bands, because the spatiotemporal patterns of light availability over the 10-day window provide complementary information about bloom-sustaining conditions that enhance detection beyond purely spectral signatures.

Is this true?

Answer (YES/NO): NO